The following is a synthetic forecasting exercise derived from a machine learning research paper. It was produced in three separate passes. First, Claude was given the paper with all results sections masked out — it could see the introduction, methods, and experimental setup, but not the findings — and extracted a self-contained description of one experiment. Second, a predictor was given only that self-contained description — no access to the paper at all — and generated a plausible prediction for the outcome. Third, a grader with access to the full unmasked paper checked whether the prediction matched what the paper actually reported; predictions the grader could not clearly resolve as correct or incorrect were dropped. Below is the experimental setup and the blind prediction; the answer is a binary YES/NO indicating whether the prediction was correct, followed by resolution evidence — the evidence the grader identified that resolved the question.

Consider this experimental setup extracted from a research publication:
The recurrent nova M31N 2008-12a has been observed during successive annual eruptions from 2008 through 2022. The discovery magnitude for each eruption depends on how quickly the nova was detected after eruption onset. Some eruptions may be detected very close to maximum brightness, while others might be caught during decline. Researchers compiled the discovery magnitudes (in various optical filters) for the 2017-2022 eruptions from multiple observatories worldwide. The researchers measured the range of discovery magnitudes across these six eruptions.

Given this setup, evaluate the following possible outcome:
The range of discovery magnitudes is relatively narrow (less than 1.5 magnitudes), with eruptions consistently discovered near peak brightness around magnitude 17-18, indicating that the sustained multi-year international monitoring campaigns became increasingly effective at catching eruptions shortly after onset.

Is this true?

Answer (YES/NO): NO